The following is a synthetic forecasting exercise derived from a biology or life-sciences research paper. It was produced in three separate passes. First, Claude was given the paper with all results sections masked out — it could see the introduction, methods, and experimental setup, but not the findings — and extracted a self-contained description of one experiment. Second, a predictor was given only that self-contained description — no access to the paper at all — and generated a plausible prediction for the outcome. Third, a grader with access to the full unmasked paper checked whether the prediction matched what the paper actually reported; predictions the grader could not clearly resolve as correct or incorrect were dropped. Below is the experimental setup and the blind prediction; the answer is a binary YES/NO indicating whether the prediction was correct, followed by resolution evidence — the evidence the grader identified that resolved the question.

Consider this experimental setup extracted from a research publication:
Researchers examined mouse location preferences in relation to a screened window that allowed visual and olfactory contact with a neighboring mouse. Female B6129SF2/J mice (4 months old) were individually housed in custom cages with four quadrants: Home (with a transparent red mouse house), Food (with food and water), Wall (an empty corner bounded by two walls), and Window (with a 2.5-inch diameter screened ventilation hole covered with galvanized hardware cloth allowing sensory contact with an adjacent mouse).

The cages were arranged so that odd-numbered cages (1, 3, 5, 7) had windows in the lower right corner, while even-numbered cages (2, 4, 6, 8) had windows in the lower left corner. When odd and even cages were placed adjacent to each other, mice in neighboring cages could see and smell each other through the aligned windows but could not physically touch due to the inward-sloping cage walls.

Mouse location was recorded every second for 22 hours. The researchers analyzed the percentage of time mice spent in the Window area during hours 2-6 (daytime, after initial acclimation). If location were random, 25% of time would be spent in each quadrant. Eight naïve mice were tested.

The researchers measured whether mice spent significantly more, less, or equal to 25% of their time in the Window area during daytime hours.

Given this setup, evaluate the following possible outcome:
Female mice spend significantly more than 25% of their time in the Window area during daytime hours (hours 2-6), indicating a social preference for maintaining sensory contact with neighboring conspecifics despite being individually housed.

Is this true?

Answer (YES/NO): NO